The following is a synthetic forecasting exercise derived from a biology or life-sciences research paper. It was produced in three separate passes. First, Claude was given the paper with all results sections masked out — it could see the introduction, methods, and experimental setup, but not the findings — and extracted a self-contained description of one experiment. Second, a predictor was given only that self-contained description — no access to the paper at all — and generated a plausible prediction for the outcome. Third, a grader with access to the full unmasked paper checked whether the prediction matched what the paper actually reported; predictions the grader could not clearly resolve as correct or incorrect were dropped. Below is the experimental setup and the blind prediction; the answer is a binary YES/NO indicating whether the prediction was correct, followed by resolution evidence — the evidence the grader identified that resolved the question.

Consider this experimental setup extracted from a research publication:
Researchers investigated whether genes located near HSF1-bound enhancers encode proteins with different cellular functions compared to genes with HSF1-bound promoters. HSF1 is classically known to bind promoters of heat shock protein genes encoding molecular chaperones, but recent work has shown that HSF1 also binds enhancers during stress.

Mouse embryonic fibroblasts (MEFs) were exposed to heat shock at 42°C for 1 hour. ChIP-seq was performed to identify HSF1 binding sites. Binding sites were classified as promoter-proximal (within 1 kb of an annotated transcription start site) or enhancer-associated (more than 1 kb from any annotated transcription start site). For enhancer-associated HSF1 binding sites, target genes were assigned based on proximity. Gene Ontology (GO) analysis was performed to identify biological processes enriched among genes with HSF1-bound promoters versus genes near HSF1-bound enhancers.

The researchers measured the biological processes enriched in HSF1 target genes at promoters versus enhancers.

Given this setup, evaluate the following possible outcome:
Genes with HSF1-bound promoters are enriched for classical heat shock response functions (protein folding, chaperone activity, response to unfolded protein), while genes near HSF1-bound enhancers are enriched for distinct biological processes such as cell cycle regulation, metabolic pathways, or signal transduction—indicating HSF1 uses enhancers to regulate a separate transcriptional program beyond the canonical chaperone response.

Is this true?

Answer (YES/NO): NO